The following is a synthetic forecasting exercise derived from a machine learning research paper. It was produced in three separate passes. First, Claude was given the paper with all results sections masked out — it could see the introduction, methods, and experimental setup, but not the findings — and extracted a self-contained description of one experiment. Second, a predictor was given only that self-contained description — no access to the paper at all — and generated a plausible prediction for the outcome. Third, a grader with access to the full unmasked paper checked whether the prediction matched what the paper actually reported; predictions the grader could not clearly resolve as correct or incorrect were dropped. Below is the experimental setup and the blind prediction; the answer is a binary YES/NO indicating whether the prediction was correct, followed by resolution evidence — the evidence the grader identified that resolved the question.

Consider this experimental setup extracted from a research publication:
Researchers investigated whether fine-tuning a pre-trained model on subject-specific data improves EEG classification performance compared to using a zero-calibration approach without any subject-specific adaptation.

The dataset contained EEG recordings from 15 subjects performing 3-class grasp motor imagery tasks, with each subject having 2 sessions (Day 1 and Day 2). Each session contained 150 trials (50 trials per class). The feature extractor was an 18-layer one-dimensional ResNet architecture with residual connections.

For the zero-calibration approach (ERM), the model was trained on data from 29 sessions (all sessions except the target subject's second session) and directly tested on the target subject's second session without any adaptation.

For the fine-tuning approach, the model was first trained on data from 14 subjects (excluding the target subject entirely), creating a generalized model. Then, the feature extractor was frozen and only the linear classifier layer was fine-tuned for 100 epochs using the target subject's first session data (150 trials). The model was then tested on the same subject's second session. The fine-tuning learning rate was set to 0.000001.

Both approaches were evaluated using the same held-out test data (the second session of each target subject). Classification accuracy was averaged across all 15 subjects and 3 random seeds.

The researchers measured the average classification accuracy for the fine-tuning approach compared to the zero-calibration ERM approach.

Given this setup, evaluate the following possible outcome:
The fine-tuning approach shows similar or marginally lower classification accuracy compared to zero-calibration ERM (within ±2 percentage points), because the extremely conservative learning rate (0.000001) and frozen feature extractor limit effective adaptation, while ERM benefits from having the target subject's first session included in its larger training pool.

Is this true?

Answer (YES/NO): NO